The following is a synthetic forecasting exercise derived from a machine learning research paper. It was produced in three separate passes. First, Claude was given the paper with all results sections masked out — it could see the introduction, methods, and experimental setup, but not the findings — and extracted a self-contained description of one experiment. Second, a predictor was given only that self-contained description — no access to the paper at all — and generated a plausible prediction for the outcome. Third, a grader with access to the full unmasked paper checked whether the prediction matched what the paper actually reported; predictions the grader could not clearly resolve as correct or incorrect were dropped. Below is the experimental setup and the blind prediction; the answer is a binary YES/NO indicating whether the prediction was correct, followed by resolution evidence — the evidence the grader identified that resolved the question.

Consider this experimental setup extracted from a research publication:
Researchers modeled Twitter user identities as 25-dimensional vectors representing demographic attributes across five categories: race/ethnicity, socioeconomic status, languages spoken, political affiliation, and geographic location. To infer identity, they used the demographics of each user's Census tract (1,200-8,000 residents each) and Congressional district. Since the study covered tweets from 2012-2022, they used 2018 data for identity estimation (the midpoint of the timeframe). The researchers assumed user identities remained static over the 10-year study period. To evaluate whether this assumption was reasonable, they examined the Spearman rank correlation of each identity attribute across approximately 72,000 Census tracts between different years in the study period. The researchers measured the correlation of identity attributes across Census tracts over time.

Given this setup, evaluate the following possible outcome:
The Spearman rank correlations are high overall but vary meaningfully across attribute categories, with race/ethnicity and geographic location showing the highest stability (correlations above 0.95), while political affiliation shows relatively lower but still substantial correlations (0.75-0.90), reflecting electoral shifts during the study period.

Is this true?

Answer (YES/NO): NO